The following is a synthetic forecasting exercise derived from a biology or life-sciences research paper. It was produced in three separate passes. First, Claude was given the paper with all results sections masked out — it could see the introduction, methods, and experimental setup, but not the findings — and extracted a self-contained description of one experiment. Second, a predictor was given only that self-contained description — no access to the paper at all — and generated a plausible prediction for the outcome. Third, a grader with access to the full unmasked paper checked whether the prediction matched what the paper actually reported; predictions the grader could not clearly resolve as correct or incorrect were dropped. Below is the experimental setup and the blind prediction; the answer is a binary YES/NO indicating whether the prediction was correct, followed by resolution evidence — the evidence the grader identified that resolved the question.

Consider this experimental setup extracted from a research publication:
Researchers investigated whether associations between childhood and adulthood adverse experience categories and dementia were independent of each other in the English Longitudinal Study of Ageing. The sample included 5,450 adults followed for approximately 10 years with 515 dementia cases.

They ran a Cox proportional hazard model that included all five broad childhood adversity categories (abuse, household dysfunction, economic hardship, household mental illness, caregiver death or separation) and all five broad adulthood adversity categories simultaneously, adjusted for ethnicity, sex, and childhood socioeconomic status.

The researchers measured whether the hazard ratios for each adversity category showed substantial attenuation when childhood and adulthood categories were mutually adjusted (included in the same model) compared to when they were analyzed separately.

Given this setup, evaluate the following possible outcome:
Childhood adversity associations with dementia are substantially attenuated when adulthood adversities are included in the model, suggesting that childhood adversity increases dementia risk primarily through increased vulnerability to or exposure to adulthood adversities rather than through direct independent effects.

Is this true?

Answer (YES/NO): NO